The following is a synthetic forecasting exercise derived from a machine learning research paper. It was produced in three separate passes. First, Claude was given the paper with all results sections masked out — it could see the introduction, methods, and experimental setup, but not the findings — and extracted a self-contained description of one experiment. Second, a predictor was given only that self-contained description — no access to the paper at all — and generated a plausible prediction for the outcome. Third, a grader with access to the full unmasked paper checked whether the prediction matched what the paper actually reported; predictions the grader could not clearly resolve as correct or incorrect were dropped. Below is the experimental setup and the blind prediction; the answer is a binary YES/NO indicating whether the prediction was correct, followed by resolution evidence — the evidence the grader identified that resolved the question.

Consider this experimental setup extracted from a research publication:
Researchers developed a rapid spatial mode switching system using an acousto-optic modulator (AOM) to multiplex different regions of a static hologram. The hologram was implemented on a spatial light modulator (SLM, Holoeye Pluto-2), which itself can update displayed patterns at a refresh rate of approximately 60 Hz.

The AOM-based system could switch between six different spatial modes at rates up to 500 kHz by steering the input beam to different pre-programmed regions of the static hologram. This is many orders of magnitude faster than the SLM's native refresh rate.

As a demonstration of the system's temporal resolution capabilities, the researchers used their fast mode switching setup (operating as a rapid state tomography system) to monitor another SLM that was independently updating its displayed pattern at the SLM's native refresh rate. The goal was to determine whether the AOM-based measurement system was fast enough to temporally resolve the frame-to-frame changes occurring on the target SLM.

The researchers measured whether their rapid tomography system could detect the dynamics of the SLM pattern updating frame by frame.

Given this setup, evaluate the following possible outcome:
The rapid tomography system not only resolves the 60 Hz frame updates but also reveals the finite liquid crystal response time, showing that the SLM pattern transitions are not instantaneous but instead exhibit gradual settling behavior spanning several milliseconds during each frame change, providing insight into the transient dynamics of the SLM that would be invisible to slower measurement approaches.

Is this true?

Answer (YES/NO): YES